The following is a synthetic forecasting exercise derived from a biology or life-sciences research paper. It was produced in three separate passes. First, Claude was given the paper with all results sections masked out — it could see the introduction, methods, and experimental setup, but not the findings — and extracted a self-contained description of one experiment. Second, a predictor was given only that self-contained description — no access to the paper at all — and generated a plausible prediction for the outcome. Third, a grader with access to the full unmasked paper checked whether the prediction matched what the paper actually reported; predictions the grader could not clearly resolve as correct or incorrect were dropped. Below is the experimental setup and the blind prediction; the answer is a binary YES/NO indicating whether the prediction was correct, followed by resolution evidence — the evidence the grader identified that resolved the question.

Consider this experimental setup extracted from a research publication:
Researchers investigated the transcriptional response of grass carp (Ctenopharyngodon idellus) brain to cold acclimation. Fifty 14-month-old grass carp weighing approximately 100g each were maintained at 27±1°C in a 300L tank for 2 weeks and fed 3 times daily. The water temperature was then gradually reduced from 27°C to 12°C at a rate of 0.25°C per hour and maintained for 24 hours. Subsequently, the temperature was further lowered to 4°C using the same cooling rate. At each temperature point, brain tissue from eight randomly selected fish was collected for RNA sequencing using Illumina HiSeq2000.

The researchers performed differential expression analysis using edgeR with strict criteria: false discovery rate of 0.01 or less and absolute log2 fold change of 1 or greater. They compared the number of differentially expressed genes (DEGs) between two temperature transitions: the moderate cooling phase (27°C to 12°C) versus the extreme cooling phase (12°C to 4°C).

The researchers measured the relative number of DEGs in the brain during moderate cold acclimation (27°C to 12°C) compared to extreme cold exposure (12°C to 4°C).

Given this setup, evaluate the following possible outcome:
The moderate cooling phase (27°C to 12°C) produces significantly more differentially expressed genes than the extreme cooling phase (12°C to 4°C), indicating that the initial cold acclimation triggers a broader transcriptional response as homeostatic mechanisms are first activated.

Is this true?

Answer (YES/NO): YES